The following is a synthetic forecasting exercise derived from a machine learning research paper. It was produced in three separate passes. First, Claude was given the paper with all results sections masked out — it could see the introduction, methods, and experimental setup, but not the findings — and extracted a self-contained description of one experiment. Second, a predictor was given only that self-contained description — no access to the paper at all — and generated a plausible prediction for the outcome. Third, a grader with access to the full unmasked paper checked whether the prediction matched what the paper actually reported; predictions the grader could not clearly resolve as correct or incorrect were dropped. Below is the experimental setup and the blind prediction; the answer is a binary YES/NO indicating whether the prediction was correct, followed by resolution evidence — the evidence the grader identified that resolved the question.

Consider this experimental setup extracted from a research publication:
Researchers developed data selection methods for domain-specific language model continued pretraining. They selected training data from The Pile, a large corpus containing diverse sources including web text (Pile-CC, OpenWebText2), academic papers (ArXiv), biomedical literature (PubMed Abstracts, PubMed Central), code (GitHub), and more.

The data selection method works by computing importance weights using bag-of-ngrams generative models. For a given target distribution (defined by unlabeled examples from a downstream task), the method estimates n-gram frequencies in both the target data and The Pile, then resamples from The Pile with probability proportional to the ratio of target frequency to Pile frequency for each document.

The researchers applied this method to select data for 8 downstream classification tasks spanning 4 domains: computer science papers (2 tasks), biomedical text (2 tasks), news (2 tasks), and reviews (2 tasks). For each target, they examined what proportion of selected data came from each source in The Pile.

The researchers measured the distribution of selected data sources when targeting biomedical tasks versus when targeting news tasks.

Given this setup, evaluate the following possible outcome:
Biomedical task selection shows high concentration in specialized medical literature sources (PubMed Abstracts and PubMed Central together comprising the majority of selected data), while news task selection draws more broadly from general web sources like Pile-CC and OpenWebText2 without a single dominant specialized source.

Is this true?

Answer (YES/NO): NO